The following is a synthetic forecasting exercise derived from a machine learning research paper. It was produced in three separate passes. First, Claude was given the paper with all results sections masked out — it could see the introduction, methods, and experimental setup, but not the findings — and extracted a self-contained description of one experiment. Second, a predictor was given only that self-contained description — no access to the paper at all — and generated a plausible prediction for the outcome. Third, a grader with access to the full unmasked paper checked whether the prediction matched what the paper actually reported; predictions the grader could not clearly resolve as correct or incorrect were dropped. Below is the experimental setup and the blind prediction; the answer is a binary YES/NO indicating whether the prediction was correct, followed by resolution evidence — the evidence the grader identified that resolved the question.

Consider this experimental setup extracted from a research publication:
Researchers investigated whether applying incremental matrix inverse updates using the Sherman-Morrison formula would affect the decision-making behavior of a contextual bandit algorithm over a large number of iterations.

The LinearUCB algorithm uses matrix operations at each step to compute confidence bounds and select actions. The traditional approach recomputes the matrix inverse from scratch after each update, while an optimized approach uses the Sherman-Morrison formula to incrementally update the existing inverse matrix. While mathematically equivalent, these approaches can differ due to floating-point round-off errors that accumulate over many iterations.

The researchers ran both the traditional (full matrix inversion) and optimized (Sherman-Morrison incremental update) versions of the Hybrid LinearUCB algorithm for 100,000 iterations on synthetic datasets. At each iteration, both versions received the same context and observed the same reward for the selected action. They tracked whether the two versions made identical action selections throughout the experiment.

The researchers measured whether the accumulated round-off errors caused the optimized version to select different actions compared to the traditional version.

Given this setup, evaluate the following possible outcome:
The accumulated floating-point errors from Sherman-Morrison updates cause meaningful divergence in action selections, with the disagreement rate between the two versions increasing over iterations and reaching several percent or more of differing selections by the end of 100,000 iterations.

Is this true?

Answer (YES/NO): NO